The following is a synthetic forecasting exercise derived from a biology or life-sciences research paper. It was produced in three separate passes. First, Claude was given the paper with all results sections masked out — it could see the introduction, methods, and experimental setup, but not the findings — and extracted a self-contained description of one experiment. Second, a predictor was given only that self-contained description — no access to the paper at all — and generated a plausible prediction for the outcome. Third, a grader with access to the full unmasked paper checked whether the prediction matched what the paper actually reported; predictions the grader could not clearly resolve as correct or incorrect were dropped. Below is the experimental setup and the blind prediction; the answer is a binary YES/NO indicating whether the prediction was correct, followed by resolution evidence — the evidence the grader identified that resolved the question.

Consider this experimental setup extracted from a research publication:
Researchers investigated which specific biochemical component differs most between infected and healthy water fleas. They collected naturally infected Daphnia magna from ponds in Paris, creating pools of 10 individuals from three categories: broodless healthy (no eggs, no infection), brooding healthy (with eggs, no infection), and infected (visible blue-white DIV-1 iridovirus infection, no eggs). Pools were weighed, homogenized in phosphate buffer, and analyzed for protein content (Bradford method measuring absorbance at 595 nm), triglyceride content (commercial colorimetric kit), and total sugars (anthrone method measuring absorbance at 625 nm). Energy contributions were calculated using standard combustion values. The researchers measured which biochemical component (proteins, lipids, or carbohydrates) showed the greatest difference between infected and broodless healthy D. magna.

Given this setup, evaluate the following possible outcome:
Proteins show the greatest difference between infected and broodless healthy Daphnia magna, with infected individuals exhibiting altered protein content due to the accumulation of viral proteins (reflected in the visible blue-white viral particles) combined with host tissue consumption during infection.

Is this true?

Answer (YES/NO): YES